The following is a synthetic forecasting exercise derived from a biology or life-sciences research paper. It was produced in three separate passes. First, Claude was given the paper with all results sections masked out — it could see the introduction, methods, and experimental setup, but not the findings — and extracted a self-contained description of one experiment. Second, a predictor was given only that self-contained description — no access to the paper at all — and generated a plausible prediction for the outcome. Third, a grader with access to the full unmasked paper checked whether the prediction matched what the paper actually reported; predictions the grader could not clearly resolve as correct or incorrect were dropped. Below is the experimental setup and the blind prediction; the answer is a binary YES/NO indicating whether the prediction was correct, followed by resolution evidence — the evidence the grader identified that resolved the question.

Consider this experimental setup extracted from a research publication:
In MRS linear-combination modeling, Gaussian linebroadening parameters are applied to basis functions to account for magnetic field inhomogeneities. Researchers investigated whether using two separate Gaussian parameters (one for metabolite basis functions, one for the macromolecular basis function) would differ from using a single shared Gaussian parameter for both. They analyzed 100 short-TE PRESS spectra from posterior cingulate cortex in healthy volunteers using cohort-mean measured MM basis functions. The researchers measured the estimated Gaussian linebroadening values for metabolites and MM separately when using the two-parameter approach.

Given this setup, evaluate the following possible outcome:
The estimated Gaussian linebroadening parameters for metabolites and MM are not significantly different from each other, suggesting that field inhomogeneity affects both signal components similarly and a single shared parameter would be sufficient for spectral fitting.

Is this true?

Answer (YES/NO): NO